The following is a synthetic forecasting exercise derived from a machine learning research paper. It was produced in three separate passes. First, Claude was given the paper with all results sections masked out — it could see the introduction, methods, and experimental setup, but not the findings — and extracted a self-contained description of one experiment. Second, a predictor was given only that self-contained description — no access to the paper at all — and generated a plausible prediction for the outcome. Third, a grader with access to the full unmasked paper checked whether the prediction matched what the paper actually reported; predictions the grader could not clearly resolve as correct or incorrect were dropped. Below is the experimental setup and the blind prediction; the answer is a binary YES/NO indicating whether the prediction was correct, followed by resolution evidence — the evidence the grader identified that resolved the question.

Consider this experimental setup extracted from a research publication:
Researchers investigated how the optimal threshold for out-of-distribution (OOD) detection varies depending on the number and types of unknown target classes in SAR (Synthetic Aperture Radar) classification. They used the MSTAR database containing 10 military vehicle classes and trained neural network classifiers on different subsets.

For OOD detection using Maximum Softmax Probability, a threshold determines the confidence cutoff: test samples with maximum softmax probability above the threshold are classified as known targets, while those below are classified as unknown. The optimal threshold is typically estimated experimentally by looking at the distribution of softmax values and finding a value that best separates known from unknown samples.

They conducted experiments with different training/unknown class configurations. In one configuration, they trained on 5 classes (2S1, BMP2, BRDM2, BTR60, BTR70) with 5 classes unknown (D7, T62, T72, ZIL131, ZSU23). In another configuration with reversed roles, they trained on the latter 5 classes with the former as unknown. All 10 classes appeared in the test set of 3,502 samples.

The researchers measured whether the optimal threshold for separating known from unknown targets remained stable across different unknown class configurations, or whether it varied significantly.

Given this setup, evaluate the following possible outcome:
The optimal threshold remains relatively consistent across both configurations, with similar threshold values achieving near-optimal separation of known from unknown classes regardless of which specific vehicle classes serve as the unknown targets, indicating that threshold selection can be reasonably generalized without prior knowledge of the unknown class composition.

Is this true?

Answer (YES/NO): NO